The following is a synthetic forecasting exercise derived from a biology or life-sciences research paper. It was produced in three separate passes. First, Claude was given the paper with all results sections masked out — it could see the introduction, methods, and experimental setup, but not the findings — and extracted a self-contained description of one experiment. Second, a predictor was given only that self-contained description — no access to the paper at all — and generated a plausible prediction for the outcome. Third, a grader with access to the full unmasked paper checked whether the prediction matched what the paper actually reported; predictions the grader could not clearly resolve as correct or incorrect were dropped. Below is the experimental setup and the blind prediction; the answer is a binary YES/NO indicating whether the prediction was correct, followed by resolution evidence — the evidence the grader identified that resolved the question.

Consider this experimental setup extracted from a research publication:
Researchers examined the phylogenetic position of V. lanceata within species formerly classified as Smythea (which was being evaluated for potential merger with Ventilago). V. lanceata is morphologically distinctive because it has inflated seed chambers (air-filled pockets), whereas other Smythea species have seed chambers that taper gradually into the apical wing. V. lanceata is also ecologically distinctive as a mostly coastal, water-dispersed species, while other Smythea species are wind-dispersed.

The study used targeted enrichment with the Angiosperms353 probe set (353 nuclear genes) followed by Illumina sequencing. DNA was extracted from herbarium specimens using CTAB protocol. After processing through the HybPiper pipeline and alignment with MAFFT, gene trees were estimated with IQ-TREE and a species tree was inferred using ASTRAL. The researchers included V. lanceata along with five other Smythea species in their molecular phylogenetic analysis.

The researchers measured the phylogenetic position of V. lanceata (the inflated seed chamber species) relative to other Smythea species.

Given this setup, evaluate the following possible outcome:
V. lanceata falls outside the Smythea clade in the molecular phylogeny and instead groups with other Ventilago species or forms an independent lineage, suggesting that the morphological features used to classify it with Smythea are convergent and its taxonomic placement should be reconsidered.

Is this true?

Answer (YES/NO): NO